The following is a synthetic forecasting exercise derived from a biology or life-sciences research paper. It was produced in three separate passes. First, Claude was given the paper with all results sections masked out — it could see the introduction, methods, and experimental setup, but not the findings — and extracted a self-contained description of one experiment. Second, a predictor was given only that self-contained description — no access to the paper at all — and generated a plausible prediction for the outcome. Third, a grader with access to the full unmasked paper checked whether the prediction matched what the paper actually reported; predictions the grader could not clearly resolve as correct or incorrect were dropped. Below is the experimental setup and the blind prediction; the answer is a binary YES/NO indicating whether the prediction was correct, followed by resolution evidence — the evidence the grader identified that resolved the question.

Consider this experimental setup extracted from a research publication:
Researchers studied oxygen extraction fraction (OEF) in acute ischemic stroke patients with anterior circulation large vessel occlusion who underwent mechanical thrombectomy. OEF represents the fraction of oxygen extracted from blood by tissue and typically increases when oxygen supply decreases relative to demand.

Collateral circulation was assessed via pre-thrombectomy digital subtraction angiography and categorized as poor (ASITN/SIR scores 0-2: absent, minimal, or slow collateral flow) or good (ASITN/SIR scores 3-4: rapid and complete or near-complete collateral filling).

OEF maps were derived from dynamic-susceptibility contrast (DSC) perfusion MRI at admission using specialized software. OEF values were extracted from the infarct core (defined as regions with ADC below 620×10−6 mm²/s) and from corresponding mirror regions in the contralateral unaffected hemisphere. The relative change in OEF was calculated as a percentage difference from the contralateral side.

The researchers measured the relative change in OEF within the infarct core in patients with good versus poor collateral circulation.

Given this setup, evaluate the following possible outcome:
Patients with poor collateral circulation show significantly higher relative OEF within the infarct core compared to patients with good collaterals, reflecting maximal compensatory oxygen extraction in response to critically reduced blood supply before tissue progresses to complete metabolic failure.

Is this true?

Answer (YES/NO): NO